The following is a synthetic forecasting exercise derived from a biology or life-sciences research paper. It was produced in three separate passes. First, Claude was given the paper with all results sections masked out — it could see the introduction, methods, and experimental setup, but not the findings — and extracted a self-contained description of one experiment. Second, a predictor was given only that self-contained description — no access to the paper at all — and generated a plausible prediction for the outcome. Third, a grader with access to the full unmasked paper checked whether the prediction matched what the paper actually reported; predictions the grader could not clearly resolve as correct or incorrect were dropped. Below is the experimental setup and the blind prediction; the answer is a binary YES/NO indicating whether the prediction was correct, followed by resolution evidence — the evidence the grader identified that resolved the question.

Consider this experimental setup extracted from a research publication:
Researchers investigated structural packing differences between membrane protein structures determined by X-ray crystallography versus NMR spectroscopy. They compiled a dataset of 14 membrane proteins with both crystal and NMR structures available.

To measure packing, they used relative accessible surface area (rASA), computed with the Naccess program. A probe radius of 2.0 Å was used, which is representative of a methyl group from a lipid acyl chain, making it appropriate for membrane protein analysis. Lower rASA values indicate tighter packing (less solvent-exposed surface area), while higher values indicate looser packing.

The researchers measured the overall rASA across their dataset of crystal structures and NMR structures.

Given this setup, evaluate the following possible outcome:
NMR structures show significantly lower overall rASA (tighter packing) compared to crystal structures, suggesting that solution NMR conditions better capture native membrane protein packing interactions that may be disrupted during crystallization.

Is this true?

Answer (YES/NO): NO